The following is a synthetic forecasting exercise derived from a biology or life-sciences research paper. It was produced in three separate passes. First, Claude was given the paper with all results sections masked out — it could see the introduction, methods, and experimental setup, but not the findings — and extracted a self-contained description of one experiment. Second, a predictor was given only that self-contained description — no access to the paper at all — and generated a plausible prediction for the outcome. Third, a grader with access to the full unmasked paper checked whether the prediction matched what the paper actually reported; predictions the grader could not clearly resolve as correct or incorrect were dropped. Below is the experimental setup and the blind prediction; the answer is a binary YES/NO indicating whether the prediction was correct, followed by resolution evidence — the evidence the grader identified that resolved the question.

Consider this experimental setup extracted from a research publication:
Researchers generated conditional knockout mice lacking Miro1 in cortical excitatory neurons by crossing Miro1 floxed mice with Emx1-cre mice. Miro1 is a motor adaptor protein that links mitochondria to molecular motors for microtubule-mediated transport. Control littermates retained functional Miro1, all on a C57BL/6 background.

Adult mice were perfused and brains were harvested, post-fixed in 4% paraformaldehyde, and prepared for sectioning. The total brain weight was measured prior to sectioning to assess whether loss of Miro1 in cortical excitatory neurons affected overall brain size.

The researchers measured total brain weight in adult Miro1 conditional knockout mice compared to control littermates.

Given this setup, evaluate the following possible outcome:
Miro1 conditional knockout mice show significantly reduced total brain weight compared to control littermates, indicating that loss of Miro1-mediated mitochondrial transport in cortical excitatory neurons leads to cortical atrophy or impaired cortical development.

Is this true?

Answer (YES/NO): YES